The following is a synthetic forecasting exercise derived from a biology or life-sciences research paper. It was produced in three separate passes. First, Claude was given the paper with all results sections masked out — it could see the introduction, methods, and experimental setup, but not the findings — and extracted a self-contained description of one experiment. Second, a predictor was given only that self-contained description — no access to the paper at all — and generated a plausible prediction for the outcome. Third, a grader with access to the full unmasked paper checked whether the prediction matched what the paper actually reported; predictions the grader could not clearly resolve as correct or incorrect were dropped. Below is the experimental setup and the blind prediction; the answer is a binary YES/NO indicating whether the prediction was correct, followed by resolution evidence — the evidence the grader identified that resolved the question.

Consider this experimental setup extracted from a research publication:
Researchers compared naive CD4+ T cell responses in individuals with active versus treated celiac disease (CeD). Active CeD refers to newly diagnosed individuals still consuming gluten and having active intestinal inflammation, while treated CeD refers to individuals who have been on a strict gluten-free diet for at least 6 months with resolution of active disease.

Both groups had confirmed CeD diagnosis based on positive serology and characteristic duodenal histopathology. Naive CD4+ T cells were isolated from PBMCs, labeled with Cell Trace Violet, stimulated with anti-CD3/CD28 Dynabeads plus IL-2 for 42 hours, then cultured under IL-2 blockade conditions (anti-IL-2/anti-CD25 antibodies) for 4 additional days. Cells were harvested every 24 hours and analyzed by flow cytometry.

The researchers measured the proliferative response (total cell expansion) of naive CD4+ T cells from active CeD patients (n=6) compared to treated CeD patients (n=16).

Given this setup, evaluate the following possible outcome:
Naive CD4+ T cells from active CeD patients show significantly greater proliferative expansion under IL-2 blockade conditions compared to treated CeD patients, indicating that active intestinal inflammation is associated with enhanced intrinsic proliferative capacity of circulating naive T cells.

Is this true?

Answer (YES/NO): NO